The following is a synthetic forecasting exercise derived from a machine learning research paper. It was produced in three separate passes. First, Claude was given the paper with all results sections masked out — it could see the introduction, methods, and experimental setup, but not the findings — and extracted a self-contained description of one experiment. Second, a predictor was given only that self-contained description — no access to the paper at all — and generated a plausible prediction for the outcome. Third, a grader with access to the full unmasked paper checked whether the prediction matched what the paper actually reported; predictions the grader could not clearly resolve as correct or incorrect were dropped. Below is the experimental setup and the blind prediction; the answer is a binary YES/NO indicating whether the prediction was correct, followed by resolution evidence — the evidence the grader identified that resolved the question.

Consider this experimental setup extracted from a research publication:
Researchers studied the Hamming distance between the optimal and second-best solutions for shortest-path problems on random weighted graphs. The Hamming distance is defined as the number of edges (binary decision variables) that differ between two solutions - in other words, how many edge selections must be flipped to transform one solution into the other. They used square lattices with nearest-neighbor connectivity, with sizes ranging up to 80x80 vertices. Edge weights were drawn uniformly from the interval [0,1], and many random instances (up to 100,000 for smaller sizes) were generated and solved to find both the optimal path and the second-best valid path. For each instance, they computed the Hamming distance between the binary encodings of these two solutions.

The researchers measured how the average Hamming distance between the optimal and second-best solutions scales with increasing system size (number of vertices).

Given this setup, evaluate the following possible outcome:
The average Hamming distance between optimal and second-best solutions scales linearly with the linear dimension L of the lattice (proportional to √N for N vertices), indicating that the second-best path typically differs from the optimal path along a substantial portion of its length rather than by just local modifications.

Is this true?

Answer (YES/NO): NO